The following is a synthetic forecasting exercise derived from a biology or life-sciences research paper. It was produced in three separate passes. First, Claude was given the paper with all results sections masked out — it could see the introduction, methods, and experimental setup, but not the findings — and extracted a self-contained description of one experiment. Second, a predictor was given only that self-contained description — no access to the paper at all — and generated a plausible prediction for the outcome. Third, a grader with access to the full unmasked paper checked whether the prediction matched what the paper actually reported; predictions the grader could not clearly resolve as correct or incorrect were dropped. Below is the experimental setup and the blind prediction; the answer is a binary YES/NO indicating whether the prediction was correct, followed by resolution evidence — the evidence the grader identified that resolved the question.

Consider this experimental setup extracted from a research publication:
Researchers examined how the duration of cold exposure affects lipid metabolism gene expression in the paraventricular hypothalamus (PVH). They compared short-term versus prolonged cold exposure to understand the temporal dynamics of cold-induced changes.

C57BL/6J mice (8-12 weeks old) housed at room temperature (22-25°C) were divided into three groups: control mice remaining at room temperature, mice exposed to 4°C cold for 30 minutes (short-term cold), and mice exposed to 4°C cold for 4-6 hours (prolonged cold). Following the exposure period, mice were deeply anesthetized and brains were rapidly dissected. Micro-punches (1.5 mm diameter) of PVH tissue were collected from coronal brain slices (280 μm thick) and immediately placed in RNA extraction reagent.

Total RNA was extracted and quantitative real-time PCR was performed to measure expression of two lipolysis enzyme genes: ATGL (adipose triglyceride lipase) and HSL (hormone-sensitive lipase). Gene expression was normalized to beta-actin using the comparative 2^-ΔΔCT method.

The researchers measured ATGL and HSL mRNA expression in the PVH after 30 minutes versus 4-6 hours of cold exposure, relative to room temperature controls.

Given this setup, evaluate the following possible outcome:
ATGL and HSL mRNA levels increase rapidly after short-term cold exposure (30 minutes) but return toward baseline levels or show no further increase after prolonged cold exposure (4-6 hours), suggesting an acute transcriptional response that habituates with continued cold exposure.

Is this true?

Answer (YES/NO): NO